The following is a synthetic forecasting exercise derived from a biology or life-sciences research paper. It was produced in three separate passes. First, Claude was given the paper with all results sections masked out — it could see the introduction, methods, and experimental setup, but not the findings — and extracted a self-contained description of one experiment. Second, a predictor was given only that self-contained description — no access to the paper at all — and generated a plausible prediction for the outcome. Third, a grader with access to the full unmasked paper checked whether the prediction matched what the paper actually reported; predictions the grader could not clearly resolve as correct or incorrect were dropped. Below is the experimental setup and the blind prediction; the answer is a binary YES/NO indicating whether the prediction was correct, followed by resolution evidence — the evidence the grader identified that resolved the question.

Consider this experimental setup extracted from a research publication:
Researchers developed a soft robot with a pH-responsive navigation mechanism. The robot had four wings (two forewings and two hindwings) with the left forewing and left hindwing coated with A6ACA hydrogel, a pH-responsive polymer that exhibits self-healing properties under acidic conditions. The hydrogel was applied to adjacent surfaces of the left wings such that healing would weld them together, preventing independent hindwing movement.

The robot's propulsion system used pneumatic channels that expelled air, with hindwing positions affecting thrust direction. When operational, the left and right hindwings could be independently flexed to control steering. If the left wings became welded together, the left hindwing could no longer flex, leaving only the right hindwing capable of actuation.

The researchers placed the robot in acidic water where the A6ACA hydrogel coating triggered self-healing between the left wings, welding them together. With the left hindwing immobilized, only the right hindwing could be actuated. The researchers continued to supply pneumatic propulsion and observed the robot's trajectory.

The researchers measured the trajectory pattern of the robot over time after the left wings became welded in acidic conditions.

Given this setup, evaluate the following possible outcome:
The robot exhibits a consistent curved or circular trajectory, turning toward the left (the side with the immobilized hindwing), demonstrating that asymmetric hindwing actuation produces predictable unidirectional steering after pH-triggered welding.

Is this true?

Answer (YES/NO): YES